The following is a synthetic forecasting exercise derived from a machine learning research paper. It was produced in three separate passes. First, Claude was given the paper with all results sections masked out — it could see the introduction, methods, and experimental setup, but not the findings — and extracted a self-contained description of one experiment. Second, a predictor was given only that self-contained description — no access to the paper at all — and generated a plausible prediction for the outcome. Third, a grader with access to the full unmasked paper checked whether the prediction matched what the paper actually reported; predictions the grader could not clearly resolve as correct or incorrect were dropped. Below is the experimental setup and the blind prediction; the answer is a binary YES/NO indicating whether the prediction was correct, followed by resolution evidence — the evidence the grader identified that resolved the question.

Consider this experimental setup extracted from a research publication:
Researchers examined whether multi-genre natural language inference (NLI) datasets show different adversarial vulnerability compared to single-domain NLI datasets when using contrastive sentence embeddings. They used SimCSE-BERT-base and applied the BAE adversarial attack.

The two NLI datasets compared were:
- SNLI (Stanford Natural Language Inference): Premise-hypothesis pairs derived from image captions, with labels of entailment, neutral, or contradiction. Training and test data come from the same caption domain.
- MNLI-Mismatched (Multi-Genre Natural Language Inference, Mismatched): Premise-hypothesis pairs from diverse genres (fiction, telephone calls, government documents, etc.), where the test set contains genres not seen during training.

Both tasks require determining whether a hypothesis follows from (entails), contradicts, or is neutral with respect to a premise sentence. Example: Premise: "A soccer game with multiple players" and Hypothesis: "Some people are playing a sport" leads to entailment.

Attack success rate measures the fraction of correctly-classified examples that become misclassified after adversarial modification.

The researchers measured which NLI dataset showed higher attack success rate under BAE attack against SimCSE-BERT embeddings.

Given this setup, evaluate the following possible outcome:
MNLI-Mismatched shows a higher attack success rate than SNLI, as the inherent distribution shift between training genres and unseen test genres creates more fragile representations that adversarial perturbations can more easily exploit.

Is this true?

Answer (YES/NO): NO